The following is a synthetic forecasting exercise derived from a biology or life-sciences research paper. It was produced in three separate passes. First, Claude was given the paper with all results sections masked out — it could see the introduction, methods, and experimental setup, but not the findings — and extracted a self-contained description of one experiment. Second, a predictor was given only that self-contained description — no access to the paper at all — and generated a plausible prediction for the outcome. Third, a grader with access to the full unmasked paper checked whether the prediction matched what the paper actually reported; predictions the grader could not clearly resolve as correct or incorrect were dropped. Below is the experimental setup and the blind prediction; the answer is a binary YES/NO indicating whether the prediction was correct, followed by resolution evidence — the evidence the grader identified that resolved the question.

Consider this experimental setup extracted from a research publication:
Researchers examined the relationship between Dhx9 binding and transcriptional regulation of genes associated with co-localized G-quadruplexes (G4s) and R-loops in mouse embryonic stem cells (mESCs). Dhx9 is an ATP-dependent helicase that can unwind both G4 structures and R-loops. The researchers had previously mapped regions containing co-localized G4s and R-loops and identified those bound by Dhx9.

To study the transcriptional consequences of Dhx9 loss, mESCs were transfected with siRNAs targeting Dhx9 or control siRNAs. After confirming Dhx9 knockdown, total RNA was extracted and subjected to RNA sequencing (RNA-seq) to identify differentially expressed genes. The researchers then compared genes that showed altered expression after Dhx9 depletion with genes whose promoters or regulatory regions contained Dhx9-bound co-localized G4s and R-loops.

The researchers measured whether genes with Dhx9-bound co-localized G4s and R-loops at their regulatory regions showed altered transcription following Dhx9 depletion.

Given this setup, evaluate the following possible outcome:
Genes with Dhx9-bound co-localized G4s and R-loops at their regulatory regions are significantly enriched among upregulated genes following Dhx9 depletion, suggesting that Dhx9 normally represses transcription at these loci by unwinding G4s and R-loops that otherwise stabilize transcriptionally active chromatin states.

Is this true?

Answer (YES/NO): NO